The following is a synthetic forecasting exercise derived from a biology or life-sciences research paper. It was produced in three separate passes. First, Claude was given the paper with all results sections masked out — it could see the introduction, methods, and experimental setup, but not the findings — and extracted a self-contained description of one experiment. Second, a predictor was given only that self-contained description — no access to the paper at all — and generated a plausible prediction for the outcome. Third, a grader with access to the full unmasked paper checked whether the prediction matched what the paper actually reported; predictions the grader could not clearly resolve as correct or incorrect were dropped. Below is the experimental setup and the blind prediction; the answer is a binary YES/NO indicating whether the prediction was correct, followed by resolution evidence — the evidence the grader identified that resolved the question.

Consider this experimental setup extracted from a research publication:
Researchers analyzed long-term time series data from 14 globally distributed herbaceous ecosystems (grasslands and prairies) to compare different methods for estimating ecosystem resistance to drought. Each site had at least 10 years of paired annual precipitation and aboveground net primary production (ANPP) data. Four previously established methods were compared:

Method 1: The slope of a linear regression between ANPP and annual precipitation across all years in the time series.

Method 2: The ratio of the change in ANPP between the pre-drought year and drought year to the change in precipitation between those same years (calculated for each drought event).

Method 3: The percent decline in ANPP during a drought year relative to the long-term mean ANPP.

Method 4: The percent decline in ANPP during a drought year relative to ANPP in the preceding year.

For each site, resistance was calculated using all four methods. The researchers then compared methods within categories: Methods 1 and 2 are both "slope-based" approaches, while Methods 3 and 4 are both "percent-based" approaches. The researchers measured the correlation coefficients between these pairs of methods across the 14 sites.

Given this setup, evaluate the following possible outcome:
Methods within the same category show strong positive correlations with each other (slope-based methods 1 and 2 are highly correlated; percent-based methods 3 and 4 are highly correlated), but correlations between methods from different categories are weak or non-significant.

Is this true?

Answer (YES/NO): NO